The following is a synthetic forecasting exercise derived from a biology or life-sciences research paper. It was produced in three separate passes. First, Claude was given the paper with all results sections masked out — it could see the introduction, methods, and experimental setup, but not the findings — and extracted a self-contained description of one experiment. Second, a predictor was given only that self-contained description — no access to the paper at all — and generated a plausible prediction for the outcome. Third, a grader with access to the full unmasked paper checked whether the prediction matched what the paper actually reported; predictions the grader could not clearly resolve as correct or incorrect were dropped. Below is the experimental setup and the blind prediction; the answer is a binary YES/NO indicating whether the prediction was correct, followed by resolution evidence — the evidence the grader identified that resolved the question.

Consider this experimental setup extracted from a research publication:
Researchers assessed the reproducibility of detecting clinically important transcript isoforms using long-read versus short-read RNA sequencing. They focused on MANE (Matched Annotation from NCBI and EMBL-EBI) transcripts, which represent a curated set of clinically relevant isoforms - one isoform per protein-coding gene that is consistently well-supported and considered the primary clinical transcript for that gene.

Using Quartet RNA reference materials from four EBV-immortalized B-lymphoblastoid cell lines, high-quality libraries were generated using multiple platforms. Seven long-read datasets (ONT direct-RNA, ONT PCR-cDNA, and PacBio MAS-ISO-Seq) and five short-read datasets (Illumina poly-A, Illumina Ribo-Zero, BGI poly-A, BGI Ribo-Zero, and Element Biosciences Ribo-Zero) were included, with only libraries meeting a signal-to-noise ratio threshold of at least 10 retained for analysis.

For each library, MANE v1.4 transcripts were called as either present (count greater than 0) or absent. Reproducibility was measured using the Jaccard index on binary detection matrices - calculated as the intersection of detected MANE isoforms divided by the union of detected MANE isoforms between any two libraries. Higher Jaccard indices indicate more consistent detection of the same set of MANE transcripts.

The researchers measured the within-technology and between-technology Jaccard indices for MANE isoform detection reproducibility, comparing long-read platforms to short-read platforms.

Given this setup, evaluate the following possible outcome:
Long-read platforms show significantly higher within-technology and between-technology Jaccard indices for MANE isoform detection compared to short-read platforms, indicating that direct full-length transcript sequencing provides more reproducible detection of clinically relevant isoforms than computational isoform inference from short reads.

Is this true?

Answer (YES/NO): NO